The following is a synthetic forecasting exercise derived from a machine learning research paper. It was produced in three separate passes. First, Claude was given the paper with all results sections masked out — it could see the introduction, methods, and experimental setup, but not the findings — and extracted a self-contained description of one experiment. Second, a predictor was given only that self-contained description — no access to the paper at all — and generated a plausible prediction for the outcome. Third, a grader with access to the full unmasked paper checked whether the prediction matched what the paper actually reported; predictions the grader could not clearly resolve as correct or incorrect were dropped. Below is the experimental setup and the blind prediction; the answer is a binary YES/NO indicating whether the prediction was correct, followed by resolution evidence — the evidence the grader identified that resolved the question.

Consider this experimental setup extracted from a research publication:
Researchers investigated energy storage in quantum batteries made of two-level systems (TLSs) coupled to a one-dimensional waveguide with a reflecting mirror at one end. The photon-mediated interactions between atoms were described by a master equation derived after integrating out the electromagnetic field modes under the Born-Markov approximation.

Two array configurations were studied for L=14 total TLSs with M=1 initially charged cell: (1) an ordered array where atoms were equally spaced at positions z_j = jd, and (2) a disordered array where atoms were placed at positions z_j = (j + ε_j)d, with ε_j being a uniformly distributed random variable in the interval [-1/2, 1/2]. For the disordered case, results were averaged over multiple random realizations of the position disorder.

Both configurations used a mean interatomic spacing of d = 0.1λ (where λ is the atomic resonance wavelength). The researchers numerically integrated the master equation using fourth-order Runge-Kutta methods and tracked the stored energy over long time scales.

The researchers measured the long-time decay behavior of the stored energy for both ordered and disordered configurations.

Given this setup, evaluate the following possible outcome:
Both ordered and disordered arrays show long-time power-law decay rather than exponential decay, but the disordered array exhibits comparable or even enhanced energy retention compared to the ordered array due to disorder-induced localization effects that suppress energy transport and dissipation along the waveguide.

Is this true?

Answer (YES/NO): NO